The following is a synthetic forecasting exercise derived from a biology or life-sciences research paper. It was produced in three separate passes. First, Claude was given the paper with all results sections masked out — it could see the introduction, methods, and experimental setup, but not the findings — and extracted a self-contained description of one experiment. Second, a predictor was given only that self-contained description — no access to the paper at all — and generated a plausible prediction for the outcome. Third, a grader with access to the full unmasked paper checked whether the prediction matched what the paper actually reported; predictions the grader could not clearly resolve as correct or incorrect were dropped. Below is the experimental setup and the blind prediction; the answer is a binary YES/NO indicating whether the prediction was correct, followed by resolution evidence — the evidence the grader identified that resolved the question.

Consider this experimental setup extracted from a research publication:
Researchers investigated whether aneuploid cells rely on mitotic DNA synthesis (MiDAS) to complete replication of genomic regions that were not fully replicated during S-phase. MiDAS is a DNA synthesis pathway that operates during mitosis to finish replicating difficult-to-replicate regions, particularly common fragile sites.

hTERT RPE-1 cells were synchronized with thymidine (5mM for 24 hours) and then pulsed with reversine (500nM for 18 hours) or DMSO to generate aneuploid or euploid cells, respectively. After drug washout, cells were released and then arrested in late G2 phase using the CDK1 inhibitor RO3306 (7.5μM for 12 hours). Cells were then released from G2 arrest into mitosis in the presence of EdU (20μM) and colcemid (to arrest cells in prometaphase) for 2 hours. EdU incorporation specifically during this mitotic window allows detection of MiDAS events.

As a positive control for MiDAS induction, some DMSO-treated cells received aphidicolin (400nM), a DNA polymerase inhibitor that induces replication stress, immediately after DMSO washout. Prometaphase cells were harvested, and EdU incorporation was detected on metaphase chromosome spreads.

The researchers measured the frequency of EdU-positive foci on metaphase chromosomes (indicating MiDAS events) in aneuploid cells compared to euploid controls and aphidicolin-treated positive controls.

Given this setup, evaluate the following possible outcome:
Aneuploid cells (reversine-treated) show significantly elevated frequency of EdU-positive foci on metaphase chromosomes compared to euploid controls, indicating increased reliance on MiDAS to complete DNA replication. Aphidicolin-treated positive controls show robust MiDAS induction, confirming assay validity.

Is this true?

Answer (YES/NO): YES